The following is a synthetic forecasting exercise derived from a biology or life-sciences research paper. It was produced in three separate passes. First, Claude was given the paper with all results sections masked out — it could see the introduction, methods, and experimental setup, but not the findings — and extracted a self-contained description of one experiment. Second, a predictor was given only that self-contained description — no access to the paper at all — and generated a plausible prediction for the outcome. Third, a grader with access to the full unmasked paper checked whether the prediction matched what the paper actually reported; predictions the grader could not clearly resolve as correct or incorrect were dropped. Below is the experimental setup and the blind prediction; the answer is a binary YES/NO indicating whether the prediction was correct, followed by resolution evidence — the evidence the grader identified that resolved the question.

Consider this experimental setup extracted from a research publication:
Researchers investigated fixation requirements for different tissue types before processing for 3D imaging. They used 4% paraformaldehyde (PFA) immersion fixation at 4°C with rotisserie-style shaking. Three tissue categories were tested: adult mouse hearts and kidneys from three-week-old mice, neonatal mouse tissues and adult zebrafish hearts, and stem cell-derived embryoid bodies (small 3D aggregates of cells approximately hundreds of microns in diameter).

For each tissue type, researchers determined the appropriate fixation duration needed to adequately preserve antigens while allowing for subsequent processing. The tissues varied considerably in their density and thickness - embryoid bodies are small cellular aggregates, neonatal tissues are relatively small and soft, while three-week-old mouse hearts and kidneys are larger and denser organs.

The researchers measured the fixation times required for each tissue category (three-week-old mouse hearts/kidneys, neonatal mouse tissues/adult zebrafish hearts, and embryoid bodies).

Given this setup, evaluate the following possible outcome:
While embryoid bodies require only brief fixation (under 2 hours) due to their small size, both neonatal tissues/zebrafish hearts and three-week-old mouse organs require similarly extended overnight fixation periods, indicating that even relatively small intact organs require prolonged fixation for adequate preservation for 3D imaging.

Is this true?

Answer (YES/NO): NO